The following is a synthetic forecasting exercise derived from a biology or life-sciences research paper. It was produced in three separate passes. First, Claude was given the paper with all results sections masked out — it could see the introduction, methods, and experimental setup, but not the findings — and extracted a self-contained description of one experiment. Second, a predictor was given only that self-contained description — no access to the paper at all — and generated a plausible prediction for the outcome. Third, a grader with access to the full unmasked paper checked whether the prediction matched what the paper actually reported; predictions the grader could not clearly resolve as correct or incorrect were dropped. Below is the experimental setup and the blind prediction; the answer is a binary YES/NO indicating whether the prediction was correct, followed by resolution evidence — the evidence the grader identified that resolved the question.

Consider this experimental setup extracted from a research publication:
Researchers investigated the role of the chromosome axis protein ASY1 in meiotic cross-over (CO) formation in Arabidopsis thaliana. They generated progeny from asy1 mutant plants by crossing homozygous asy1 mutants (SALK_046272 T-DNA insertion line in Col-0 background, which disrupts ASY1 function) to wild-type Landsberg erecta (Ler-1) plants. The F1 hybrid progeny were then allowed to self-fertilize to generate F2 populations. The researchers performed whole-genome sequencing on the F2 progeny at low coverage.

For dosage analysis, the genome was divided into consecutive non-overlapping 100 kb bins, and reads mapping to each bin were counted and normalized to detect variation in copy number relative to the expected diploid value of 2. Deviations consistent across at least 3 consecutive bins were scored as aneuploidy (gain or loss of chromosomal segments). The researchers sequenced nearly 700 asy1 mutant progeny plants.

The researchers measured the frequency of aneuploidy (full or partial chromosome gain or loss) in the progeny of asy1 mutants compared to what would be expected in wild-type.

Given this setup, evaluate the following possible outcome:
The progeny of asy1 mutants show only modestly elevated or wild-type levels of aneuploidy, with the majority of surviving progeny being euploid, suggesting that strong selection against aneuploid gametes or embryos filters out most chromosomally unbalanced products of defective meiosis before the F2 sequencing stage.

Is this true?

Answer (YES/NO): NO